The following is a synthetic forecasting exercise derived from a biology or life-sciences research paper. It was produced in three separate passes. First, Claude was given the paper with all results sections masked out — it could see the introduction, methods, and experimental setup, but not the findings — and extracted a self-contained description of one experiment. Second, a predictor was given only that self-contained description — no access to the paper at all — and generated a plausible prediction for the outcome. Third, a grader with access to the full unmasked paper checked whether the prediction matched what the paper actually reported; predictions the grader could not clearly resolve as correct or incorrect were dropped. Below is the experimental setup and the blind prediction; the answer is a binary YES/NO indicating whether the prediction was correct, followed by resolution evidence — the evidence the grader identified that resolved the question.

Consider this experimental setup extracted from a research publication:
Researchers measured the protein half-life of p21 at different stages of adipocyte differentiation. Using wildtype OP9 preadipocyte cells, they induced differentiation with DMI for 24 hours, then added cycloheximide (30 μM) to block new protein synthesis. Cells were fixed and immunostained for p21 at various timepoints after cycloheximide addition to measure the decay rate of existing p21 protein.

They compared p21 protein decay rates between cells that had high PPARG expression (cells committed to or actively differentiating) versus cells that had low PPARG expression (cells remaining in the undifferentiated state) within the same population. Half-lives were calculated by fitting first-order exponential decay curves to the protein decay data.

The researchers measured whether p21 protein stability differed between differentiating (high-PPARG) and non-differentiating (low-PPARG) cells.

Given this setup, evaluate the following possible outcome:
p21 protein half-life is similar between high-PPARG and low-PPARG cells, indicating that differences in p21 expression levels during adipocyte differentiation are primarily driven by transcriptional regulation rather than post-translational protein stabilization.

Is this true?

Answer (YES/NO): NO